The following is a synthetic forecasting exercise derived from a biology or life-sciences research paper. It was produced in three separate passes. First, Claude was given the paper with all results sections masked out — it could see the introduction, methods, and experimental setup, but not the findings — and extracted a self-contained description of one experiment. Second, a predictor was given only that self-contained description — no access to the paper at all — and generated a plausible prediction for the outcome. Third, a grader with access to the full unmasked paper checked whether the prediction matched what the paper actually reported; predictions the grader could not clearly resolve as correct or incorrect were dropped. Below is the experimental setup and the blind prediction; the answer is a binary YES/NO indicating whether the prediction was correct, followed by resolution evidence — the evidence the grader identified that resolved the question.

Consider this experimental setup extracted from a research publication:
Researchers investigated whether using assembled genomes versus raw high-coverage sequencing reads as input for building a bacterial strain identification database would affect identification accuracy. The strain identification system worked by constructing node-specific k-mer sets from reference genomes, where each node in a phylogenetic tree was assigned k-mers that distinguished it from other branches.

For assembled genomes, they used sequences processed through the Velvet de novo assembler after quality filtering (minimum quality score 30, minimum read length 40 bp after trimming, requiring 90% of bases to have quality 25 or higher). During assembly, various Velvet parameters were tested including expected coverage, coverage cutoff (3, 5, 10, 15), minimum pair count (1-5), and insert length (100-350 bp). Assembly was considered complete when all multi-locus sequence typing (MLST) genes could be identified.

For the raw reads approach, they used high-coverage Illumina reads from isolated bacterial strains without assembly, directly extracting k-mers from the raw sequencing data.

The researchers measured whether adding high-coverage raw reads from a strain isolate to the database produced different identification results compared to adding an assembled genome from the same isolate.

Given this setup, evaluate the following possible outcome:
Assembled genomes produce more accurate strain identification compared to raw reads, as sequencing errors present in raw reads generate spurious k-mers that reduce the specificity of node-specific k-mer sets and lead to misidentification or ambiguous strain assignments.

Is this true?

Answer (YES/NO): NO